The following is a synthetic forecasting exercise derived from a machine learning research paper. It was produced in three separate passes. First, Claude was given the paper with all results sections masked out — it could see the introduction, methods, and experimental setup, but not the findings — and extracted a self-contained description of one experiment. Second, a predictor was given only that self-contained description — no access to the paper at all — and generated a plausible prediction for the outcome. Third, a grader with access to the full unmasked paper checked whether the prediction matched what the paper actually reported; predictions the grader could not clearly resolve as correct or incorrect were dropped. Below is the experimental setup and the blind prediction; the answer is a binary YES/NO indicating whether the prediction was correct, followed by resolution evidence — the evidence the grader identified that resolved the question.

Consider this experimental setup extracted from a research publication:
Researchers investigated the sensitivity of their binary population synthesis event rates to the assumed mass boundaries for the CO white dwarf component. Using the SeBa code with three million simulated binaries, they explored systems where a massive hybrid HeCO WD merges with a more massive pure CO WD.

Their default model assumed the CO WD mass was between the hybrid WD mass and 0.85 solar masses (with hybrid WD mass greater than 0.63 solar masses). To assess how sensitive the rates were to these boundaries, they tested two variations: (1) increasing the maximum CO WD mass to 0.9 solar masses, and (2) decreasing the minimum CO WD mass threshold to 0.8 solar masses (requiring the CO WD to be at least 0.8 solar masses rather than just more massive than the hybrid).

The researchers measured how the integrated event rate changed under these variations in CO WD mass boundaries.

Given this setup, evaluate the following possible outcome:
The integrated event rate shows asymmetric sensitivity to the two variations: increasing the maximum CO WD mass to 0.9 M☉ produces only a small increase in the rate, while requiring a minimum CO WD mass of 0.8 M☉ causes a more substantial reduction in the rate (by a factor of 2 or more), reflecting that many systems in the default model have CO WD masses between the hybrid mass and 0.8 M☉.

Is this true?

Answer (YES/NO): NO